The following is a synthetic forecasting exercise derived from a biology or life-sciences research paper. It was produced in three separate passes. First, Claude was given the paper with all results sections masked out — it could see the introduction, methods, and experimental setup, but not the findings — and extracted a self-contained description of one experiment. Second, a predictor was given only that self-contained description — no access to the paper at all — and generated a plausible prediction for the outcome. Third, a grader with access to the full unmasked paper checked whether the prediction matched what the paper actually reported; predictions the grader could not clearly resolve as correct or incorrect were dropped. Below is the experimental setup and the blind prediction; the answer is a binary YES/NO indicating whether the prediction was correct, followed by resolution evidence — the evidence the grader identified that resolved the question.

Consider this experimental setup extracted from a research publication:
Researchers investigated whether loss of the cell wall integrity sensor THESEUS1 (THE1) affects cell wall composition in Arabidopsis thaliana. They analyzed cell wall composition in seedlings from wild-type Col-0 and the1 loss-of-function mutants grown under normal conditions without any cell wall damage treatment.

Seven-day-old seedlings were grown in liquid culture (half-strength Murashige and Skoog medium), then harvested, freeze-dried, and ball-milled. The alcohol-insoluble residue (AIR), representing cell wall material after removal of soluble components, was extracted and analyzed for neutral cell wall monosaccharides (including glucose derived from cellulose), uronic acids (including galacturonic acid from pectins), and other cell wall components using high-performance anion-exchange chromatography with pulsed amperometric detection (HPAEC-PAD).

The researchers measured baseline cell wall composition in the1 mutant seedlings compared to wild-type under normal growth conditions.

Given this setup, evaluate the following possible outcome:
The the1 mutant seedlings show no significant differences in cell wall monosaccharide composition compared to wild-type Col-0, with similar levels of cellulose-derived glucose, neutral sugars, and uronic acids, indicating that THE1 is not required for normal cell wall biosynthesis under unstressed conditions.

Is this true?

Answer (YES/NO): YES